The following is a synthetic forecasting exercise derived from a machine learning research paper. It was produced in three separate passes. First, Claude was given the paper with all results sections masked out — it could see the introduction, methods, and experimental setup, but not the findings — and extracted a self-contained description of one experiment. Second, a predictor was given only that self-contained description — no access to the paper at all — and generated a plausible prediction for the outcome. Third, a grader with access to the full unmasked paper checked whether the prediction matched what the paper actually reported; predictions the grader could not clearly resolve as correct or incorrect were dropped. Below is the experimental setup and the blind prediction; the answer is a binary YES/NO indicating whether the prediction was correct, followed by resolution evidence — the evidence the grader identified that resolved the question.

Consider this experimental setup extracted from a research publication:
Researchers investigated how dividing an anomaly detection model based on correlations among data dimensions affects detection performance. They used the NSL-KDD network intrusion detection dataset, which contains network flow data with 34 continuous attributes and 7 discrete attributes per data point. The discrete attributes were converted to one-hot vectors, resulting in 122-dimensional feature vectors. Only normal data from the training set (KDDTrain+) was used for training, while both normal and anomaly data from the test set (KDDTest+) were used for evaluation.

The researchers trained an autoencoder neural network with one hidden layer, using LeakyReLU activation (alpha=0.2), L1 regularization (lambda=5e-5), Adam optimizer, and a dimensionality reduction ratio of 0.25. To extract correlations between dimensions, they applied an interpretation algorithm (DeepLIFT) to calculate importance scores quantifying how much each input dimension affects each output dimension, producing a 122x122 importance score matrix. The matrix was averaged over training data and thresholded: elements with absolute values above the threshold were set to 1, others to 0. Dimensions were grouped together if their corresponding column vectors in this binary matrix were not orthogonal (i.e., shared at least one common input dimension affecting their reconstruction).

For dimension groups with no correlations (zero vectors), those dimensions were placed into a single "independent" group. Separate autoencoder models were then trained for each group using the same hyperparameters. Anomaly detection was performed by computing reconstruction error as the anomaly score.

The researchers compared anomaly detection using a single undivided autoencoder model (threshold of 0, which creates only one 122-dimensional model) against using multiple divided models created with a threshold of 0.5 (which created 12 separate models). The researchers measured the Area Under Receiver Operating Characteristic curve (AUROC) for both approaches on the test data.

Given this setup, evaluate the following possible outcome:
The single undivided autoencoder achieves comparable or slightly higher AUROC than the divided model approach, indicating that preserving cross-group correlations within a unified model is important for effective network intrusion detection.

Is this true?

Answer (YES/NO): YES